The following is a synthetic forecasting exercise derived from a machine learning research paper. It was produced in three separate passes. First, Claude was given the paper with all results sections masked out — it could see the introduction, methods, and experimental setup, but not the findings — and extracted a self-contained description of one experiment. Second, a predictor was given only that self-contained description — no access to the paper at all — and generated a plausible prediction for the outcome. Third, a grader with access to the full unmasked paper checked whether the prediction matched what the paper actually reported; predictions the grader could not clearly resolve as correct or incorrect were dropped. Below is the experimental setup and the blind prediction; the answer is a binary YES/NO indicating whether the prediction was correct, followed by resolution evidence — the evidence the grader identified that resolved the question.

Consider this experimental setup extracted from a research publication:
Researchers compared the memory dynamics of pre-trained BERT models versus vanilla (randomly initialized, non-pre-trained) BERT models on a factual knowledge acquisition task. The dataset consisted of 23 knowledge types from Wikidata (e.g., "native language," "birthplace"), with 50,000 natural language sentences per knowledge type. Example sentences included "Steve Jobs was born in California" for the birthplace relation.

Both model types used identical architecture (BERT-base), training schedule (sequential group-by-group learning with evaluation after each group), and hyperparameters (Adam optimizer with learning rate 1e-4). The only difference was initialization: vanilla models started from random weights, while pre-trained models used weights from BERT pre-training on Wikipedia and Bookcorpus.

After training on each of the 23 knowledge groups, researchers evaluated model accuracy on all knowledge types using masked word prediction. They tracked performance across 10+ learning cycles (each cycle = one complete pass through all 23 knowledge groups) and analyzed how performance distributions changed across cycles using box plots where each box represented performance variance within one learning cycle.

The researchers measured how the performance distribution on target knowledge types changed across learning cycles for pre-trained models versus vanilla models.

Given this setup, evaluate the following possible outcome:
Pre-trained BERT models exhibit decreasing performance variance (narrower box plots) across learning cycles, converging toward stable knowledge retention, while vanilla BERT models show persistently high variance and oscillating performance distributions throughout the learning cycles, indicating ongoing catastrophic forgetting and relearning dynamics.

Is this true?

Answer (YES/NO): YES